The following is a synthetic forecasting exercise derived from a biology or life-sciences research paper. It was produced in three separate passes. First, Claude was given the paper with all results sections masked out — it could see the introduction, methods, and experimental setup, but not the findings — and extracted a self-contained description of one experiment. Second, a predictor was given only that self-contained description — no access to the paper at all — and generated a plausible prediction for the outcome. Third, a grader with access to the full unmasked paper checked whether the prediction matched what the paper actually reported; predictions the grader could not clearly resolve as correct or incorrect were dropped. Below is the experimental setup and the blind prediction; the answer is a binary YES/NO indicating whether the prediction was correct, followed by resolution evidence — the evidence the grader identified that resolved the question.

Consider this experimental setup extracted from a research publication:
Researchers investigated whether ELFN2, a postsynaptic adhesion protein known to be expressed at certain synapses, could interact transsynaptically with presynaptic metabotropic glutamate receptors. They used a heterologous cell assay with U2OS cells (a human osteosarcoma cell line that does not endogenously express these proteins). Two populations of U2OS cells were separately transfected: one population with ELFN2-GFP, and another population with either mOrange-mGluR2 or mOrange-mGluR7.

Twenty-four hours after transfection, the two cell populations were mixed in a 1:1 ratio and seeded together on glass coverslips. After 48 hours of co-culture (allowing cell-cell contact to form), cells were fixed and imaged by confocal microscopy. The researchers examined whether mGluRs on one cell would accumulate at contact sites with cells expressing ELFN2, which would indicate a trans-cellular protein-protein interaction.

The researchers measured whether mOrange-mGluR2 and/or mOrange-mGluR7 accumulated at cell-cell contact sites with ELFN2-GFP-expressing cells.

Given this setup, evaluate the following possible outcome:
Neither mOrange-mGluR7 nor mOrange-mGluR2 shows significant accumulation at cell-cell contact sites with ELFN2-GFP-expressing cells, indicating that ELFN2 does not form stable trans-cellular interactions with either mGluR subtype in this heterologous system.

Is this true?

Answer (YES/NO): NO